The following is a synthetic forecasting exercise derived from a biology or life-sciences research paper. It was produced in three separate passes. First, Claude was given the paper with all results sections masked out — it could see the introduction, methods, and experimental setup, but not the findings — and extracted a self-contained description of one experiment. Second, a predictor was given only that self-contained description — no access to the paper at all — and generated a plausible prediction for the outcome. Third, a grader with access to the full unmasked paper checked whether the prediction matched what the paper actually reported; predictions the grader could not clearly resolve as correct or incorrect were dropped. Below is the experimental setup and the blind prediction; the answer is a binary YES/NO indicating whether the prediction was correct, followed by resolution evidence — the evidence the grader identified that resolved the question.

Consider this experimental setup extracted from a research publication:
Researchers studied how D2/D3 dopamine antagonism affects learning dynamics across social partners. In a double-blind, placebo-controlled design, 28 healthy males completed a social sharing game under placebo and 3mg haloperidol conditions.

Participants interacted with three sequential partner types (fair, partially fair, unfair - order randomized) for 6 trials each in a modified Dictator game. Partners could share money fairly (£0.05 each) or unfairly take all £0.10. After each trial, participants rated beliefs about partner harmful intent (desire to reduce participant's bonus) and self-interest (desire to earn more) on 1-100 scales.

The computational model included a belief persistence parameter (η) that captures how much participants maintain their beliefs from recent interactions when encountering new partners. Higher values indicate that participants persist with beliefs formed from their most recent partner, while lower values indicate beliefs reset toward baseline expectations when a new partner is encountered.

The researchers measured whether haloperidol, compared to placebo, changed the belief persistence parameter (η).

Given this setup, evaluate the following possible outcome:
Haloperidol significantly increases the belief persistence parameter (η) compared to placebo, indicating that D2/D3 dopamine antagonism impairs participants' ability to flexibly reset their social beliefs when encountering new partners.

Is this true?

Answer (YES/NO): NO